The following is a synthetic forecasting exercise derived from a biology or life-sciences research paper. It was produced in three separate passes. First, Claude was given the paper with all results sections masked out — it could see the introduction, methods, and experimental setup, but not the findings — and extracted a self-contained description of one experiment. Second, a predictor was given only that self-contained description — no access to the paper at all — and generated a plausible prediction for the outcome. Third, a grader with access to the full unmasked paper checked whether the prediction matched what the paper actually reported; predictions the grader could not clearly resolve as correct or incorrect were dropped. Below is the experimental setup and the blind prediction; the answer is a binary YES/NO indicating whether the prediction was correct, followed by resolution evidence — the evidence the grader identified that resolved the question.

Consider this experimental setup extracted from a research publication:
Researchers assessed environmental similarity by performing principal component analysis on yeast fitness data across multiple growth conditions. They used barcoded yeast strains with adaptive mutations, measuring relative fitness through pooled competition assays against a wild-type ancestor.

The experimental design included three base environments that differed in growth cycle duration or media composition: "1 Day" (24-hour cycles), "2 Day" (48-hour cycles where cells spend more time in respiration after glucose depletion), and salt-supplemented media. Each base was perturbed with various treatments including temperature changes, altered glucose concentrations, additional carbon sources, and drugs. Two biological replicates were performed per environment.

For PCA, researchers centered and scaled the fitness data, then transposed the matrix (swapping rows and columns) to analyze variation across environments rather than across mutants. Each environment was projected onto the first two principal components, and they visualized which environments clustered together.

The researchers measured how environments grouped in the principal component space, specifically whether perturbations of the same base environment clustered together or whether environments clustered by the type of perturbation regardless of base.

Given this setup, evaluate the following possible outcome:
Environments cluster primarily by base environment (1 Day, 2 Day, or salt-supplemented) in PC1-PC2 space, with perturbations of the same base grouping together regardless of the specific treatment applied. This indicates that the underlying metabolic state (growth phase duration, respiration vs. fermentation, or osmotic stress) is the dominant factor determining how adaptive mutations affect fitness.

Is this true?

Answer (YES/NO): YES